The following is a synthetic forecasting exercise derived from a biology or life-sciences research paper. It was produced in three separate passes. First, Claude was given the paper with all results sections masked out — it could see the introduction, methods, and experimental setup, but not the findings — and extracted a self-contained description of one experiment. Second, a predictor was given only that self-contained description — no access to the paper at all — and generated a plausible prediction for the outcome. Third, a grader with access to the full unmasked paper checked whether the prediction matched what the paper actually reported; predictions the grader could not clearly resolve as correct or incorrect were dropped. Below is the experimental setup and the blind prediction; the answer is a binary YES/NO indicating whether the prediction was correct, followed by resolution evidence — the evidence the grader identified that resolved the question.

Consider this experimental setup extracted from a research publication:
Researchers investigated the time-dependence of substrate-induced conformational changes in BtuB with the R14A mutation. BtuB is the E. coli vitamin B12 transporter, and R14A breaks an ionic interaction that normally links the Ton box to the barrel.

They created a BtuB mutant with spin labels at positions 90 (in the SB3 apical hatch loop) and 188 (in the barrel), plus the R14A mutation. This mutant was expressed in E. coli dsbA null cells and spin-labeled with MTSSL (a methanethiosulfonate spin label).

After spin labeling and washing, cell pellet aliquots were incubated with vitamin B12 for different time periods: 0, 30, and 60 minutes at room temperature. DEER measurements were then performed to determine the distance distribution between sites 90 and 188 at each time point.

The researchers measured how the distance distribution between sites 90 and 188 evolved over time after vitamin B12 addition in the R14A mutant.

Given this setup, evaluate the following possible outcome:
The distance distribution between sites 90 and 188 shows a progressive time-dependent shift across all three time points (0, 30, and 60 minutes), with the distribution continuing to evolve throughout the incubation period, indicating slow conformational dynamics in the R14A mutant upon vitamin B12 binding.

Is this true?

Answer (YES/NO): NO